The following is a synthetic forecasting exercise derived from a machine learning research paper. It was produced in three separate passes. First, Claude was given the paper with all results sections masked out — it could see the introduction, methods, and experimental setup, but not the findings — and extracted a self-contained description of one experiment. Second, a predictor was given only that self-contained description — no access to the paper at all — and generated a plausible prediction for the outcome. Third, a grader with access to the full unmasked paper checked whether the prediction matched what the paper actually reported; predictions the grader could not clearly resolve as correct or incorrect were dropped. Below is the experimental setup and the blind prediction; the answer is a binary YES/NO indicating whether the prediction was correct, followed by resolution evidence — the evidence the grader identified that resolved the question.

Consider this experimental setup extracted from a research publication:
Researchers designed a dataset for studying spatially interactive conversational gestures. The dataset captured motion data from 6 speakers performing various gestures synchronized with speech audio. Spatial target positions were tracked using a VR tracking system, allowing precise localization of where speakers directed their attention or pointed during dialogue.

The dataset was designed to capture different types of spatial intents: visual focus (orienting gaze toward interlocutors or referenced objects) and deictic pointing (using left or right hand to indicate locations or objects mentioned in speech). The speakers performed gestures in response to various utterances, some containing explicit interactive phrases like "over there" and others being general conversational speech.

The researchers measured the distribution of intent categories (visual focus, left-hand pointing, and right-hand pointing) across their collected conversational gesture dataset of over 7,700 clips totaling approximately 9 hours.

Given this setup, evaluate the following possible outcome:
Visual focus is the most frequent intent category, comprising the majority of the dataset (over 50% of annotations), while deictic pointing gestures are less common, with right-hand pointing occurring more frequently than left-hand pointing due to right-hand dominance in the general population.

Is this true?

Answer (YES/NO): YES